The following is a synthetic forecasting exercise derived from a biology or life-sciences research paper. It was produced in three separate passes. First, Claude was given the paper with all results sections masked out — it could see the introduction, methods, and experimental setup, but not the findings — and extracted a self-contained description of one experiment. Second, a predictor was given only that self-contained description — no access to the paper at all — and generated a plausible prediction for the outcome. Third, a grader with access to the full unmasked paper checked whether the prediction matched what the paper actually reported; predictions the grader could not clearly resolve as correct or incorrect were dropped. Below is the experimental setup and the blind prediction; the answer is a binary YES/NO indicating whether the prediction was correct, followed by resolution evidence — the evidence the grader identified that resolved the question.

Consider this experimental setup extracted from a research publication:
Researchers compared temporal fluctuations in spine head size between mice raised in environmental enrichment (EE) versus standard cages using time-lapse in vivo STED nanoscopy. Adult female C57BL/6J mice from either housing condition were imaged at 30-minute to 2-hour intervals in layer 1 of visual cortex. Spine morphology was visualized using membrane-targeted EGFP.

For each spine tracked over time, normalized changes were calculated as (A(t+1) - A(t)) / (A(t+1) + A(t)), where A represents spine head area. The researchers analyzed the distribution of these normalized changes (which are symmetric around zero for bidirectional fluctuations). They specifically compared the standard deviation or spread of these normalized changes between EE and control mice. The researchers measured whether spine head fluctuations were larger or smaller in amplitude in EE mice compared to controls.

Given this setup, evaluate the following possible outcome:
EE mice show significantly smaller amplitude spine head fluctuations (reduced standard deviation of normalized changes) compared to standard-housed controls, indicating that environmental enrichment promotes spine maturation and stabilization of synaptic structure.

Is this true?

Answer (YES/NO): YES